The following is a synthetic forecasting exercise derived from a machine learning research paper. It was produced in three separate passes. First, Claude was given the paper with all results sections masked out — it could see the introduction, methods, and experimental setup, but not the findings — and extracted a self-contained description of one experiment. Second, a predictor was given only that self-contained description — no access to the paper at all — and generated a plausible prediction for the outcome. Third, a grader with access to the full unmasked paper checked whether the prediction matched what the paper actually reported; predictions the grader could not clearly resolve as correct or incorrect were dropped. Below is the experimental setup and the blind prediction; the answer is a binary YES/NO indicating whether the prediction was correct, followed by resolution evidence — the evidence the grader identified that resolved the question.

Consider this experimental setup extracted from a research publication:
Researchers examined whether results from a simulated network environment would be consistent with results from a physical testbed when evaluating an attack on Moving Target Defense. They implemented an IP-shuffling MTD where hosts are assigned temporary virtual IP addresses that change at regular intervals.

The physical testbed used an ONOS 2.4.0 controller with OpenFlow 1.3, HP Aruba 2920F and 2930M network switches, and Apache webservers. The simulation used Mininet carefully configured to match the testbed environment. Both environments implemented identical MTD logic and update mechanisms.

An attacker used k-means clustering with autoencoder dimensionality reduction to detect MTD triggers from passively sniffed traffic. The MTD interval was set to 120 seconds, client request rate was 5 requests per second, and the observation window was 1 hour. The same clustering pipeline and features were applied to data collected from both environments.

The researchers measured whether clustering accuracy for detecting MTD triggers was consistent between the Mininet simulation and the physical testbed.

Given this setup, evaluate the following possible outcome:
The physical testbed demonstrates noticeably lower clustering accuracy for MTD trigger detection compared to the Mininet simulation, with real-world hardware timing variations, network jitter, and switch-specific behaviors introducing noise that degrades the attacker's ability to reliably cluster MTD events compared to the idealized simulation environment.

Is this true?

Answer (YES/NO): NO